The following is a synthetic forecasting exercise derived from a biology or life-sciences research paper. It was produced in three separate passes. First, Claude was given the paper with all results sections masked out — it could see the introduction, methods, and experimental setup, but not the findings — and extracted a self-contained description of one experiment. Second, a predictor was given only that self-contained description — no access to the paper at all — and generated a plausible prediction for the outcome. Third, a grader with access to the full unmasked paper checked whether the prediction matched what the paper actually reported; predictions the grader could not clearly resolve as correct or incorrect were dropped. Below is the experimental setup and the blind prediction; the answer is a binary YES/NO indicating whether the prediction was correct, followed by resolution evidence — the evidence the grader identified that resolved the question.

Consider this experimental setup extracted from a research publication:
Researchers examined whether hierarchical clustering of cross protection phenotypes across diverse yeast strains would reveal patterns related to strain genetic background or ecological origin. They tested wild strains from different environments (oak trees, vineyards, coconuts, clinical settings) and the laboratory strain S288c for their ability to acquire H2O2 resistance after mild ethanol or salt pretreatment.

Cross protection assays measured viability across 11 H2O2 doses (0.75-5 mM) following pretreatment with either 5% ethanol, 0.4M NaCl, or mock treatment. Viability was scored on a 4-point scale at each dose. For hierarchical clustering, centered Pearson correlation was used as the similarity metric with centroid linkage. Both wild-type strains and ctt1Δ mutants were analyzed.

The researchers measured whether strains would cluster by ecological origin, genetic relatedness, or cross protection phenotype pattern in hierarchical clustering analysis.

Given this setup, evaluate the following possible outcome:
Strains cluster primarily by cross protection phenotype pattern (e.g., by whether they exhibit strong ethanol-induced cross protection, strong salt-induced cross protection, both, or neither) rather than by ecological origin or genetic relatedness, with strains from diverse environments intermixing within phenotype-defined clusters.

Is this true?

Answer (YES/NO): NO